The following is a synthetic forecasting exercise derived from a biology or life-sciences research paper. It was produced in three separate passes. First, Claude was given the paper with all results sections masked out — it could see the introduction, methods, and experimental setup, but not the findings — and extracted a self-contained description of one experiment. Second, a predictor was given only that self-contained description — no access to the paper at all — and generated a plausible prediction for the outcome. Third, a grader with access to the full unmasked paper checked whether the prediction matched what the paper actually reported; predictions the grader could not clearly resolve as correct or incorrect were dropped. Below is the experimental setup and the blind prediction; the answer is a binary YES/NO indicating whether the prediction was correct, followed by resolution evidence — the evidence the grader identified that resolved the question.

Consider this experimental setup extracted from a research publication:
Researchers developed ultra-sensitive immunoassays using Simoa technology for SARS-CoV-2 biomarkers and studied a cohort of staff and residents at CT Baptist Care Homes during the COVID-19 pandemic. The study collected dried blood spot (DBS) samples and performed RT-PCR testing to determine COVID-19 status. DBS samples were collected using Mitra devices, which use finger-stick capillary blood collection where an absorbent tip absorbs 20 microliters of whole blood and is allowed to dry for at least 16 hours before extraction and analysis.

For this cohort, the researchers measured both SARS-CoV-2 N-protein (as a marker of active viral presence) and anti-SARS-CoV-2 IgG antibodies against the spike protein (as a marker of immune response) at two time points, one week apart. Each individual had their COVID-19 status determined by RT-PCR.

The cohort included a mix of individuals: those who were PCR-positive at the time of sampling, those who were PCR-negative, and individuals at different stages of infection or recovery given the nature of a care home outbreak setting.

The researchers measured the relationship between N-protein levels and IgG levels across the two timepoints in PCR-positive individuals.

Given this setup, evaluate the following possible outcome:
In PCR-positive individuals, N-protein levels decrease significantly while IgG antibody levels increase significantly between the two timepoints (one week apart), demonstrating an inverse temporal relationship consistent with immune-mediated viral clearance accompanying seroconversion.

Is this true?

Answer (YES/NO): NO